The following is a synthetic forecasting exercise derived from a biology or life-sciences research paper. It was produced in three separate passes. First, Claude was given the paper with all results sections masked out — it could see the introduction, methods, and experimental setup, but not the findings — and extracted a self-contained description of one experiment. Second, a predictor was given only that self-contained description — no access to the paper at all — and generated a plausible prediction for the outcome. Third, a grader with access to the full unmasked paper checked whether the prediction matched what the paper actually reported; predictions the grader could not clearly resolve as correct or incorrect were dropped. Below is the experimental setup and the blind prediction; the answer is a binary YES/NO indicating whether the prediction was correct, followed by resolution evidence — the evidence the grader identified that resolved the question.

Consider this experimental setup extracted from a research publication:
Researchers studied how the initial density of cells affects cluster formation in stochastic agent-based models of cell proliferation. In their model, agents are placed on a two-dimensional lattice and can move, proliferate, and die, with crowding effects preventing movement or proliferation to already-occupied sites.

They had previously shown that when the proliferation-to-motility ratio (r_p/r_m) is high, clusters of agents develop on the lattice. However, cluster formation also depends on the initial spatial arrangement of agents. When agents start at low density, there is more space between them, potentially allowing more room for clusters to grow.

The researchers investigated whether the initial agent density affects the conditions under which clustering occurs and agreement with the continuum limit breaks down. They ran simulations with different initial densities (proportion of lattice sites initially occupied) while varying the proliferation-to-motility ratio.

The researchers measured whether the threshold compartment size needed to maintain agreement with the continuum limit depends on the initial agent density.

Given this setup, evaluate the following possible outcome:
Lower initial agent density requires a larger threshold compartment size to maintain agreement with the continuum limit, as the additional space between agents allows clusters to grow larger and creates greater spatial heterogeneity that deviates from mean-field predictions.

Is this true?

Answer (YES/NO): YES